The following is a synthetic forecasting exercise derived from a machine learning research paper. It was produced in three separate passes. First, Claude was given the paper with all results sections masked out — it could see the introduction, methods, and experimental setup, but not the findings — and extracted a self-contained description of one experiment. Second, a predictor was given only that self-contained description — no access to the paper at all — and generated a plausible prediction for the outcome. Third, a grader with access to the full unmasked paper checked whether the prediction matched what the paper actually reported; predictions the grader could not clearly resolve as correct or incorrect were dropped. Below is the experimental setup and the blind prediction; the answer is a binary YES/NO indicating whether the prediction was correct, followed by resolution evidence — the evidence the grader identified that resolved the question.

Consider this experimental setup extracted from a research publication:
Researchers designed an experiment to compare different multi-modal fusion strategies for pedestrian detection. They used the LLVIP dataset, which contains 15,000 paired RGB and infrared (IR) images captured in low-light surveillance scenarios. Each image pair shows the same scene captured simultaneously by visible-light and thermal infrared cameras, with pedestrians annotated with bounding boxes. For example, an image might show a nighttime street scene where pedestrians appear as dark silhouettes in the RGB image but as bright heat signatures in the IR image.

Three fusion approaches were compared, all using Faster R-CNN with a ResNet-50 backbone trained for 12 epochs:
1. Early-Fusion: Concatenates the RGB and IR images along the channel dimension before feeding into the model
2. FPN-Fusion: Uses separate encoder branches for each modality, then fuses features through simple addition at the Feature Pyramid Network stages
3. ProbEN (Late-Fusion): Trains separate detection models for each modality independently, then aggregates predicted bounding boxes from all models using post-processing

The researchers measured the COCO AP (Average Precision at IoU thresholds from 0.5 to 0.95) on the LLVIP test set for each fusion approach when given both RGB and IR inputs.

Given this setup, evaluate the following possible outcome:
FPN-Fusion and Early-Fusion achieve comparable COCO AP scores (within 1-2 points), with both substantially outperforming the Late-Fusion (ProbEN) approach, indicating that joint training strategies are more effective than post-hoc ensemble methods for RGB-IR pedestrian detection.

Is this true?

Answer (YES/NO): NO